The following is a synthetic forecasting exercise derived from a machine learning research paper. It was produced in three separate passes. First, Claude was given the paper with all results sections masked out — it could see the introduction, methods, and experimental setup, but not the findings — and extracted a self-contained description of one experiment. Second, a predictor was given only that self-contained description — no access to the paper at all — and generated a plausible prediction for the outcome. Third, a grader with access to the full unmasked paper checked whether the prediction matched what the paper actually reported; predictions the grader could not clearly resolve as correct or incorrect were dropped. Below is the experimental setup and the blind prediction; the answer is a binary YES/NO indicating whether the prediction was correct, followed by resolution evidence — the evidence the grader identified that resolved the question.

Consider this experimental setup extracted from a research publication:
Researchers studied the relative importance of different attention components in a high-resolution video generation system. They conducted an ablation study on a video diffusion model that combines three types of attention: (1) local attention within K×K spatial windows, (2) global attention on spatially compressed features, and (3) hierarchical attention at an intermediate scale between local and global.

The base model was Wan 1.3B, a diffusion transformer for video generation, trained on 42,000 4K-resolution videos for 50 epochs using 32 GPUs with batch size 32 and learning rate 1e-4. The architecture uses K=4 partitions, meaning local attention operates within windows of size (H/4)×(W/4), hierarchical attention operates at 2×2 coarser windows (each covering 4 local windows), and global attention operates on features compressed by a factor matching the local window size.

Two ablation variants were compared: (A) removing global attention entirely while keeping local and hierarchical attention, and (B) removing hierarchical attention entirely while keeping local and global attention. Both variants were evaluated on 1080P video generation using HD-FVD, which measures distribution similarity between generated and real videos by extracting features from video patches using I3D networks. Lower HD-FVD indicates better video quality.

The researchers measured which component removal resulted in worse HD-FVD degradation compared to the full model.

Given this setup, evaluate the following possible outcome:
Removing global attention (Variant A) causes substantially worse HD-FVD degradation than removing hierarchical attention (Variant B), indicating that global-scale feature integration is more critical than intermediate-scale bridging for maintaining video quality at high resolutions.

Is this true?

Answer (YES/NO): NO